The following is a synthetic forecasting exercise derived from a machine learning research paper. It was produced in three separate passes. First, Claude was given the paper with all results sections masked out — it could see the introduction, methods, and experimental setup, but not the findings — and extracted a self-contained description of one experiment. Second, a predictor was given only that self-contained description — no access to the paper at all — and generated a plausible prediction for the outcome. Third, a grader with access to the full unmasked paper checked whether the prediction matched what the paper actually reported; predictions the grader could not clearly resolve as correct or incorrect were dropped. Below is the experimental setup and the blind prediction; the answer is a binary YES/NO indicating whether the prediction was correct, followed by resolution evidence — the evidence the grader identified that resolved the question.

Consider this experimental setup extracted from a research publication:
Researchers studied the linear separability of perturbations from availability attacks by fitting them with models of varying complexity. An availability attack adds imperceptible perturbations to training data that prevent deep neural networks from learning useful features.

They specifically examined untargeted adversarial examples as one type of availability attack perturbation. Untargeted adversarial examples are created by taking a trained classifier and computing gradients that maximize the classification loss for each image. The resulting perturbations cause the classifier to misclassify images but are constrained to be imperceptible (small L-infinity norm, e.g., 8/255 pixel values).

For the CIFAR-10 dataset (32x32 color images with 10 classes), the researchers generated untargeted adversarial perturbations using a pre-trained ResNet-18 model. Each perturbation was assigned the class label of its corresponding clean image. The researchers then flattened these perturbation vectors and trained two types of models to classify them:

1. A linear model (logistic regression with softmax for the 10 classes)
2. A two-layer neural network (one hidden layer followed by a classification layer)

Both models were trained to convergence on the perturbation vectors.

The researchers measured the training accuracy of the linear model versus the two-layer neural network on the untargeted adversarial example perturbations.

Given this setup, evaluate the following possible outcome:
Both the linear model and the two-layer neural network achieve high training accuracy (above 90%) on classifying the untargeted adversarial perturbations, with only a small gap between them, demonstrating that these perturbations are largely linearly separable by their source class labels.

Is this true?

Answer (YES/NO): YES